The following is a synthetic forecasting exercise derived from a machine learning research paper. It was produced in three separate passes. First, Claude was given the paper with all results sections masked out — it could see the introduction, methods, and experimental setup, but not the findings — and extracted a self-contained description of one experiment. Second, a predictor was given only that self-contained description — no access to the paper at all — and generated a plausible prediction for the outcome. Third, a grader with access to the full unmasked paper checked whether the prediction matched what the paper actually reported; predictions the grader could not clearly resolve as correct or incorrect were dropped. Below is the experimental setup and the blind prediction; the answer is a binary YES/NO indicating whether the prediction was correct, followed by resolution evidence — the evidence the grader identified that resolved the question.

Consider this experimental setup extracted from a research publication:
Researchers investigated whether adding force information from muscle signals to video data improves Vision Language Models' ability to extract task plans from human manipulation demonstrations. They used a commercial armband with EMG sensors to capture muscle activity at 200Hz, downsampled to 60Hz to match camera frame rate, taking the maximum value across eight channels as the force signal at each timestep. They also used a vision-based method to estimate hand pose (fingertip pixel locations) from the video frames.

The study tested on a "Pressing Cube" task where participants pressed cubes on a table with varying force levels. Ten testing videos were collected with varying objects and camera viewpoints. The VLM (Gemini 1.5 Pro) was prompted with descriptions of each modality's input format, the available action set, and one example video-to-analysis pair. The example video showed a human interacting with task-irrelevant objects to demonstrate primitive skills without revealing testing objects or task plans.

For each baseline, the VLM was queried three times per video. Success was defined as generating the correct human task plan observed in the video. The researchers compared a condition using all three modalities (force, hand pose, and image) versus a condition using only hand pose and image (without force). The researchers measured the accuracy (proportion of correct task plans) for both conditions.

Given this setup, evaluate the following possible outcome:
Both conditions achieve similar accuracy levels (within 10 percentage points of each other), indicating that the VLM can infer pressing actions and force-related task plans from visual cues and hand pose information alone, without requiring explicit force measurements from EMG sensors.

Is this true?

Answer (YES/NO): NO